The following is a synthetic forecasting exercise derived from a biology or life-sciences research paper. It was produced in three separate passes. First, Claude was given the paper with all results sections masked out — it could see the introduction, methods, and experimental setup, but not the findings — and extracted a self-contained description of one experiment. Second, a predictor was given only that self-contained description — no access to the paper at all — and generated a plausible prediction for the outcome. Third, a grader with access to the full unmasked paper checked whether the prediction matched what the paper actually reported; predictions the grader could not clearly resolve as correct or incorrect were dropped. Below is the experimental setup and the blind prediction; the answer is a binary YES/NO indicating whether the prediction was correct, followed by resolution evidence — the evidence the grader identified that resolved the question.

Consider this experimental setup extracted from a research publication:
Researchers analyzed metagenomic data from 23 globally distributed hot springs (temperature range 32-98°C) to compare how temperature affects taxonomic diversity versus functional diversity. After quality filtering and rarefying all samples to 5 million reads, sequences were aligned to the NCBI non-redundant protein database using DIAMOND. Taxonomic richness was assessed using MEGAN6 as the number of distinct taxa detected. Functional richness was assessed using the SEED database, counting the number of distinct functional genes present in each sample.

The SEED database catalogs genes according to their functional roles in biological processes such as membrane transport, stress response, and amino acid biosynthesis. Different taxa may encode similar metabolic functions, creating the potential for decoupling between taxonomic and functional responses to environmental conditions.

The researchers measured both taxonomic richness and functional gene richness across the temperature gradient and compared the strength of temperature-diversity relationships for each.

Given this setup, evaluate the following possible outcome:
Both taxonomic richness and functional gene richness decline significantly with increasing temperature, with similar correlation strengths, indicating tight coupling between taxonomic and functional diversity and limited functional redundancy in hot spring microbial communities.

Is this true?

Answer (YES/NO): YES